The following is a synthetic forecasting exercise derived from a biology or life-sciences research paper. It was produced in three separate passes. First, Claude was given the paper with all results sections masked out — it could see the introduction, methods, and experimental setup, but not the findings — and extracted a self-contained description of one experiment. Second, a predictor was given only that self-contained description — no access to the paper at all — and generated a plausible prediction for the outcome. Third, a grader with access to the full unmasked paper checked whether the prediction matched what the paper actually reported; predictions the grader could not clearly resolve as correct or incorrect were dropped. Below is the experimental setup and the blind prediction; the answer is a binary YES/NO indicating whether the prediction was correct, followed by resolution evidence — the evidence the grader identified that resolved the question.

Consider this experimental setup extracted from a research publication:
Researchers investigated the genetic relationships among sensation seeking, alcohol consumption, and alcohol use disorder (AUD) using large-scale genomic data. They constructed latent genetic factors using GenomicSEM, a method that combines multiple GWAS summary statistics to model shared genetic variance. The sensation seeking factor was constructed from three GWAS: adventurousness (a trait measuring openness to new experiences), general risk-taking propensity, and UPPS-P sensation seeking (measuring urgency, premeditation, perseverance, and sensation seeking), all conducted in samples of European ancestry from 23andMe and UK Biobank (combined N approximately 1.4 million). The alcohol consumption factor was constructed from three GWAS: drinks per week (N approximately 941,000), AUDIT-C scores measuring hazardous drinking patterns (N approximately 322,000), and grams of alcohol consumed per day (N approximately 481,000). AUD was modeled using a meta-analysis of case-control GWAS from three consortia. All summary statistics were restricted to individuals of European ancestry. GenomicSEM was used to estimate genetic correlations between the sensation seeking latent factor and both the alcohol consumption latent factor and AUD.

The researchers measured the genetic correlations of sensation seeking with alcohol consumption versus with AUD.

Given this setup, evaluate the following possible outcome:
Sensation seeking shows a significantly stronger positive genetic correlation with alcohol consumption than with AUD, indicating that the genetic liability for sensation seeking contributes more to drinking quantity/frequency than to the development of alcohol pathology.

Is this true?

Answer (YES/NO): YES